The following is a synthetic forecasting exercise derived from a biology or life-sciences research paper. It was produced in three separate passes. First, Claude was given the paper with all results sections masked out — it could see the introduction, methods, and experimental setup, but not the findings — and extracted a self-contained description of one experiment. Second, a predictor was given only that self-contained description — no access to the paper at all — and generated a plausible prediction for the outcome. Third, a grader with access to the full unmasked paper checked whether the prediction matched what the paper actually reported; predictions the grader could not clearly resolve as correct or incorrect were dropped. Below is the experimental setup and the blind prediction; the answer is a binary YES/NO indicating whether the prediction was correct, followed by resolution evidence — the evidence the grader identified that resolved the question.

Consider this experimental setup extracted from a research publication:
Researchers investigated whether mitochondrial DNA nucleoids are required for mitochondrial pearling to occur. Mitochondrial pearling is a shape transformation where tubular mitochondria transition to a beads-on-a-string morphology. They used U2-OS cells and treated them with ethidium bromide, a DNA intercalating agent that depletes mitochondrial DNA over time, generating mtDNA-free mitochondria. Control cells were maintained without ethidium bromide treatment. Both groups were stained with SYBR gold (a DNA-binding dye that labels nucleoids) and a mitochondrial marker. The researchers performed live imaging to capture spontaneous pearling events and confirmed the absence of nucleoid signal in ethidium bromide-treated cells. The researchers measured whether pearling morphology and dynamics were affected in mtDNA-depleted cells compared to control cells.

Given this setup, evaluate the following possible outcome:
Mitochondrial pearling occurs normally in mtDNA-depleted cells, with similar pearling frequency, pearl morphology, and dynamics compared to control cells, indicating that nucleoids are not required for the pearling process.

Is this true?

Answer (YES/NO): YES